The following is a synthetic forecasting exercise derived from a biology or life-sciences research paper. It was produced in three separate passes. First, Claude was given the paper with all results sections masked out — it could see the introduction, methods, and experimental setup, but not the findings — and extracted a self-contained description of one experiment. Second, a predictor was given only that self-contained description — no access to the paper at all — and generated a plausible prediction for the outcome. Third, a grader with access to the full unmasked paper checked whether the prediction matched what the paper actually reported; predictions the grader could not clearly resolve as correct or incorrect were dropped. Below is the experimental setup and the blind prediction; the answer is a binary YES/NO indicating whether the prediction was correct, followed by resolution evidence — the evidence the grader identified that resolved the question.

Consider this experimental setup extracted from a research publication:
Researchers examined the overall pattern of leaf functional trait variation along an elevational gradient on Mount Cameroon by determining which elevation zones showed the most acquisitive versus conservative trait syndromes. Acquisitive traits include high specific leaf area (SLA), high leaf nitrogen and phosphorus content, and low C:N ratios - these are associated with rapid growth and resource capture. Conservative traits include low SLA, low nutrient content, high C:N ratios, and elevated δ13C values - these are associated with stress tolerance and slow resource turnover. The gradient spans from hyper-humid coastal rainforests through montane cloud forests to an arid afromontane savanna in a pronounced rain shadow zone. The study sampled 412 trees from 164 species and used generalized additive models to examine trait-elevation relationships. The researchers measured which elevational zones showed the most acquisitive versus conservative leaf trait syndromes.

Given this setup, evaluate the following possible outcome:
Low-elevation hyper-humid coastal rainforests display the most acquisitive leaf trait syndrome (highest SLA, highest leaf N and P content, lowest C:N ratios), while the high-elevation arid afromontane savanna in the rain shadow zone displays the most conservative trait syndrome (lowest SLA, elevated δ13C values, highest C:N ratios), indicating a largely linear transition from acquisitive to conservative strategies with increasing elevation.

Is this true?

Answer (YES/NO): NO